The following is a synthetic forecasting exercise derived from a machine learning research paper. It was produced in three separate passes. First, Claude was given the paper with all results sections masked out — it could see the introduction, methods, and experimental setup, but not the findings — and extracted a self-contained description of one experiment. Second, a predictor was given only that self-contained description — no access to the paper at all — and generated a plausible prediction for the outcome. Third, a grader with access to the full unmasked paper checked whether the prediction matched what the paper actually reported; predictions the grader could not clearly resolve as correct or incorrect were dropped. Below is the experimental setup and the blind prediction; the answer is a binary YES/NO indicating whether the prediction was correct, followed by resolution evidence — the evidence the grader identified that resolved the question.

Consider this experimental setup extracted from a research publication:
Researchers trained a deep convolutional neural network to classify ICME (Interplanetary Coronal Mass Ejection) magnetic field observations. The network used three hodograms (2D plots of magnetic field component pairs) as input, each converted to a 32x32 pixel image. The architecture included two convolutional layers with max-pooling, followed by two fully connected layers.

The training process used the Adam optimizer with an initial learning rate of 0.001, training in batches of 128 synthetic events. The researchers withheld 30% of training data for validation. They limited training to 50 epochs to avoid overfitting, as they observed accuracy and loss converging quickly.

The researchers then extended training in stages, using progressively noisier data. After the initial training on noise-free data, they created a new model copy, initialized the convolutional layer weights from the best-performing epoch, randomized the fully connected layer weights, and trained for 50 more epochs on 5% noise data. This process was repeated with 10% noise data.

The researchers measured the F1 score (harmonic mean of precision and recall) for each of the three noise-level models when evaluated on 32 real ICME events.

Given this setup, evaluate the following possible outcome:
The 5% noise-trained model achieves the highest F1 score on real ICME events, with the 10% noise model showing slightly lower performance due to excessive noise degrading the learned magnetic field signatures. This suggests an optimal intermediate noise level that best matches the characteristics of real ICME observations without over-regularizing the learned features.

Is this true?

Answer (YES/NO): NO